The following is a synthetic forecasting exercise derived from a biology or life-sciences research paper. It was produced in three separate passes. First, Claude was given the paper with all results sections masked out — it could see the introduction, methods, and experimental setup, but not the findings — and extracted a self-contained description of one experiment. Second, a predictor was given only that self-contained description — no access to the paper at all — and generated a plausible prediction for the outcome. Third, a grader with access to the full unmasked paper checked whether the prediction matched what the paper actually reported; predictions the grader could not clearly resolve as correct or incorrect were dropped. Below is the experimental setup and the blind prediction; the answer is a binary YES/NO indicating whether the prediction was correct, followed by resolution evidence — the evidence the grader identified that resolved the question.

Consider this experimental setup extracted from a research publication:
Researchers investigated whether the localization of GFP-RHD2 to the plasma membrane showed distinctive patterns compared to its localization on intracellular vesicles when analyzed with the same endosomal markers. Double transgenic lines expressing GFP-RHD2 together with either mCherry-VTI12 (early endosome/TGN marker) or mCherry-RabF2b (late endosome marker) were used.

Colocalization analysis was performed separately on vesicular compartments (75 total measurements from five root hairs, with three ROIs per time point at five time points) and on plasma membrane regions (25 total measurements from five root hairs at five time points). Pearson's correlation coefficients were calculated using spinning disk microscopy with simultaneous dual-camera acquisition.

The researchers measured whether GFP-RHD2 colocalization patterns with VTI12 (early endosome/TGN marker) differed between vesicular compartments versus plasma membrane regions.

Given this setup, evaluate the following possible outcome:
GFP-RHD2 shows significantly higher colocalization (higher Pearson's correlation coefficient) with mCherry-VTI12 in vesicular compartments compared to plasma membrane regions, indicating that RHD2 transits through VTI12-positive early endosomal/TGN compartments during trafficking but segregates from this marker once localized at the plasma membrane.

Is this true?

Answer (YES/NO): YES